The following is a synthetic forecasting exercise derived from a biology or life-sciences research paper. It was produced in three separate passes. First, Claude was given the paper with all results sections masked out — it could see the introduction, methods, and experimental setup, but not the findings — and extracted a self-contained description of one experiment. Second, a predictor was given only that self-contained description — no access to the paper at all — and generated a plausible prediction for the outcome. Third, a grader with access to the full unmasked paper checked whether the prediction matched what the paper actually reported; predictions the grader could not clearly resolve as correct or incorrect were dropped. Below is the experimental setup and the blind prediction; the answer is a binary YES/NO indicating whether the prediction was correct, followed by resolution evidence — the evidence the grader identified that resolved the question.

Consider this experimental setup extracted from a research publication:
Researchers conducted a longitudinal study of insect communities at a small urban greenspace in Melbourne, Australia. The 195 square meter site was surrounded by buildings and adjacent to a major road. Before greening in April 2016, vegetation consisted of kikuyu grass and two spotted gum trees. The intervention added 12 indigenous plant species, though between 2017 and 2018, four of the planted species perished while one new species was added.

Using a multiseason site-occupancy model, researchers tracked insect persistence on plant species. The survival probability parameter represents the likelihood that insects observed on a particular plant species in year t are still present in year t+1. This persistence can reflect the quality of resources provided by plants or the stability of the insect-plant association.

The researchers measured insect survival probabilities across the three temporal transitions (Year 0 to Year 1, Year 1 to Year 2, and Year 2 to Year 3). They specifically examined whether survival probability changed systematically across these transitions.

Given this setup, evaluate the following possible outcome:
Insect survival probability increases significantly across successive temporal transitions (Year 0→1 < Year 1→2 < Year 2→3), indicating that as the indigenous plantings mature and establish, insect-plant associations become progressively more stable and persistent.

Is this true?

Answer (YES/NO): NO